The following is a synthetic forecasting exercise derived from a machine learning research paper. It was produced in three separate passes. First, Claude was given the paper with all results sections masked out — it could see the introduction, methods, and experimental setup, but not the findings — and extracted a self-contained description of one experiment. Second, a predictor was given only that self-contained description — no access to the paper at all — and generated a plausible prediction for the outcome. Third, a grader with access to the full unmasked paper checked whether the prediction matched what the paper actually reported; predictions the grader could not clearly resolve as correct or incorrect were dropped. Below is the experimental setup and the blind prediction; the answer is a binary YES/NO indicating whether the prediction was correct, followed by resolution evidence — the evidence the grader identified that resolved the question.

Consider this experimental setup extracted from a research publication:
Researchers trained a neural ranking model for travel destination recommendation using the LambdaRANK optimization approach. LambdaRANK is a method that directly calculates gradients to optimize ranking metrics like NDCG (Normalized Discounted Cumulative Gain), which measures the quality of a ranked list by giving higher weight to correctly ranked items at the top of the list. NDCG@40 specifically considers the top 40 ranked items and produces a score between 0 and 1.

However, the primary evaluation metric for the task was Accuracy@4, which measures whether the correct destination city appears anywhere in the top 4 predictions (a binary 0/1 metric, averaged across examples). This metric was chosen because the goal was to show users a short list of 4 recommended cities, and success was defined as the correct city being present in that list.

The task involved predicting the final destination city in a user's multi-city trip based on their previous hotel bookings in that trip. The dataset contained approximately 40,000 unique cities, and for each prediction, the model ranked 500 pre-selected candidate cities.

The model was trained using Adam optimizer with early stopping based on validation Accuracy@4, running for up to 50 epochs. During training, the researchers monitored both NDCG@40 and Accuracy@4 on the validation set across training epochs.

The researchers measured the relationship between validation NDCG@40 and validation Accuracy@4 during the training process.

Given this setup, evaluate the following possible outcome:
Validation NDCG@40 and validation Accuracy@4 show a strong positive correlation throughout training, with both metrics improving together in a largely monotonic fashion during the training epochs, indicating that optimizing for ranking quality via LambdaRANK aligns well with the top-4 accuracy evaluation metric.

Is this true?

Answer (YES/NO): YES